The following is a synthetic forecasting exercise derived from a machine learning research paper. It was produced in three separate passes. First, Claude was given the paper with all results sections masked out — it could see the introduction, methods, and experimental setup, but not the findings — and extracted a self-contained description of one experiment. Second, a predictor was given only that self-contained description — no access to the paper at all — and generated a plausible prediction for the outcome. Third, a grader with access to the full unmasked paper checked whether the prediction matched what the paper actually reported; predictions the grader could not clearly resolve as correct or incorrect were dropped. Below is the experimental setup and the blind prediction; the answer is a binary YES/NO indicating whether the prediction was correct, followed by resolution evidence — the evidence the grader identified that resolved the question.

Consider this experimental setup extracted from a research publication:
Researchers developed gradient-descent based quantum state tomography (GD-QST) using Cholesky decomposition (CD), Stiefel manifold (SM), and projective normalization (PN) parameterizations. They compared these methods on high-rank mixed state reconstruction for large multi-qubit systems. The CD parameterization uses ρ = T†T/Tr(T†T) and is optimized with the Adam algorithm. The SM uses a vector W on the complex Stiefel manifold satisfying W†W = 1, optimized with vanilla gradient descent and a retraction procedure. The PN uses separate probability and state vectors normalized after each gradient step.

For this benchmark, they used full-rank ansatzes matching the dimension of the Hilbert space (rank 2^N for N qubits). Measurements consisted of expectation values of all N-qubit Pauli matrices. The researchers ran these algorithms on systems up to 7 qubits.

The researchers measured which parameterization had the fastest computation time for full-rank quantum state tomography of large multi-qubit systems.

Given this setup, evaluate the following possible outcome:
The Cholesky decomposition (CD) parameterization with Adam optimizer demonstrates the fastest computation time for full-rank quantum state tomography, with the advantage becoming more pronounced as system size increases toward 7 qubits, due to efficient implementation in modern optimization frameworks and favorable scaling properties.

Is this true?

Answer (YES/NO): YES